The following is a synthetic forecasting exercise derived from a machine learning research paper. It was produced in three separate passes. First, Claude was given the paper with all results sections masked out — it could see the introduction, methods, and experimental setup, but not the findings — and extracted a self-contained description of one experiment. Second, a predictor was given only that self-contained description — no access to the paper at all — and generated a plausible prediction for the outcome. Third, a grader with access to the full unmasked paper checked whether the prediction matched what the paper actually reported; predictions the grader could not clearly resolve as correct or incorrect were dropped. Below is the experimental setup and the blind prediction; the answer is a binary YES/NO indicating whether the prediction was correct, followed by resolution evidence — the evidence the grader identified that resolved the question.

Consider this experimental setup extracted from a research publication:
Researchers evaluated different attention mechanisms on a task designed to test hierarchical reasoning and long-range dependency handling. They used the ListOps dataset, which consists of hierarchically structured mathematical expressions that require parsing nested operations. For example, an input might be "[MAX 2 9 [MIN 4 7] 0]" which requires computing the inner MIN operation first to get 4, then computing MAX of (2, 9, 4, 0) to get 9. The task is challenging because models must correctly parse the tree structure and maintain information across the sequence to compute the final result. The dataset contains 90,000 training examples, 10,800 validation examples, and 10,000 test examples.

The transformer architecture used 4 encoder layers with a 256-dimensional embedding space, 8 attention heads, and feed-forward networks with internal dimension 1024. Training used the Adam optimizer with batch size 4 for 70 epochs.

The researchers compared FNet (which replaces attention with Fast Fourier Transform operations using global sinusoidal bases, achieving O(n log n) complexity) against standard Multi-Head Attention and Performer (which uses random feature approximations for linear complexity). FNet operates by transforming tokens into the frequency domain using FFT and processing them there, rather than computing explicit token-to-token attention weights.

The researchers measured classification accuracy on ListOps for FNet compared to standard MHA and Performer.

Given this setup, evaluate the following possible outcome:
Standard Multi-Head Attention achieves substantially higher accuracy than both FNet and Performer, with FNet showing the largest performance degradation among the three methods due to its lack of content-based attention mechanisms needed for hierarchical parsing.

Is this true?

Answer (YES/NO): NO